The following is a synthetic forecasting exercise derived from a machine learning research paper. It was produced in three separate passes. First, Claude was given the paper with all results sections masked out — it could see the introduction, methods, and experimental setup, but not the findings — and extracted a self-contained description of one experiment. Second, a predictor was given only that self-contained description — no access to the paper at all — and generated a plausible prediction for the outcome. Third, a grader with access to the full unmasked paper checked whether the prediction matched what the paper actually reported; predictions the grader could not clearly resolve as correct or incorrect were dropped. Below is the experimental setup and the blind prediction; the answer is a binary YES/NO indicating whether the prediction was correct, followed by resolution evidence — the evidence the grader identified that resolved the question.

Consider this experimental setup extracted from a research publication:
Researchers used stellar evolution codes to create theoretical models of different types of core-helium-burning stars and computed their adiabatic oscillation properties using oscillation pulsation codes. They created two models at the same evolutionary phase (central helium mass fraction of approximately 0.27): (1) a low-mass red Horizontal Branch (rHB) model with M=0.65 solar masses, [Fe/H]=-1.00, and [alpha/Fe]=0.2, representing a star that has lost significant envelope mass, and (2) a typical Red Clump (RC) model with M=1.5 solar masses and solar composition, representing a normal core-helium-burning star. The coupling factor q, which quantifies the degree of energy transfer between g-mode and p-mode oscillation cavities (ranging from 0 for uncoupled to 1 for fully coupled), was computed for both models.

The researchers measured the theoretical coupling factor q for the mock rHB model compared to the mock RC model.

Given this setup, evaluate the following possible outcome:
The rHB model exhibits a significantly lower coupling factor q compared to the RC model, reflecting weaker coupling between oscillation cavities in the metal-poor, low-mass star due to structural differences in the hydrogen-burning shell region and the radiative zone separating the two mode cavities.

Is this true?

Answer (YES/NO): NO